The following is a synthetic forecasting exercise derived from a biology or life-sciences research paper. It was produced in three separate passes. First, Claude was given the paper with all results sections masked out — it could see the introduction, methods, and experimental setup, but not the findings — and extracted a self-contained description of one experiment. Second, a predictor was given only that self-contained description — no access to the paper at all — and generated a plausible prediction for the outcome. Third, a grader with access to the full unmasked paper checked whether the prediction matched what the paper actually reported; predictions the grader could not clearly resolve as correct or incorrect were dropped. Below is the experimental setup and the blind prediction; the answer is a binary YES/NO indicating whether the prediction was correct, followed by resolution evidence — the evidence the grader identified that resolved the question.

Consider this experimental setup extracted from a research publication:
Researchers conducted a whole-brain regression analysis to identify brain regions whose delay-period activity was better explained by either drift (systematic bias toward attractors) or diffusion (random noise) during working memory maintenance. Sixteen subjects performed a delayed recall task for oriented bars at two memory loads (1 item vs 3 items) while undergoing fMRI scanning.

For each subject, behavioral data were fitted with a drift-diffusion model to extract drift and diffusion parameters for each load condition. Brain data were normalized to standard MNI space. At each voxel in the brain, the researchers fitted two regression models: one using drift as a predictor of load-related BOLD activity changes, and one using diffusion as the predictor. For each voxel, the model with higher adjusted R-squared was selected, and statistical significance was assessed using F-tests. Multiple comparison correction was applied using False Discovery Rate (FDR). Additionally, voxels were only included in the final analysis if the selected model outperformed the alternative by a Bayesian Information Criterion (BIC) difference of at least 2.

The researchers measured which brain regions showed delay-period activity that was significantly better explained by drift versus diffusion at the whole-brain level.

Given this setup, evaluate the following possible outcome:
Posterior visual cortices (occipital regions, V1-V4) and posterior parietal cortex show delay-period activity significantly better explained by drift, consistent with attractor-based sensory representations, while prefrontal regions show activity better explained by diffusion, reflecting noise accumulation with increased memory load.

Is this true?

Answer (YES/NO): NO